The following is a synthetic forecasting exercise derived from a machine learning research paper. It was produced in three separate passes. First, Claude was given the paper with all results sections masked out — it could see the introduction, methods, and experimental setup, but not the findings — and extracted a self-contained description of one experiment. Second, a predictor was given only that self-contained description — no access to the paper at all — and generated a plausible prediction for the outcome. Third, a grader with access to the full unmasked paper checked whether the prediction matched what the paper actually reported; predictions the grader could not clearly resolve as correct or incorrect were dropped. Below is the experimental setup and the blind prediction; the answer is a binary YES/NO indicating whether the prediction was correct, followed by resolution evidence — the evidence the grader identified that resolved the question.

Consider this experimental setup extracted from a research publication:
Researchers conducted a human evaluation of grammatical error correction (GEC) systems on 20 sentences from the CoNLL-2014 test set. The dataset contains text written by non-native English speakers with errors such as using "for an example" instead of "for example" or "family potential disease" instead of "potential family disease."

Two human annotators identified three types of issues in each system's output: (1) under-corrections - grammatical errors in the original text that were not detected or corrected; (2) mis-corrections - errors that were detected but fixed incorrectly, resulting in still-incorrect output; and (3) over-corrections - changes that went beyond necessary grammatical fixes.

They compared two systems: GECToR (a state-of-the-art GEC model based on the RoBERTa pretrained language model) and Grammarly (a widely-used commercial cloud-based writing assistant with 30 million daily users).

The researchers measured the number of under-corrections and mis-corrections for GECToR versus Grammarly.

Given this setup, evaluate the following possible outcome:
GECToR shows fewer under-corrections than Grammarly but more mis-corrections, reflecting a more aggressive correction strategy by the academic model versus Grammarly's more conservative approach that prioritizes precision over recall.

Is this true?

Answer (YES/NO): YES